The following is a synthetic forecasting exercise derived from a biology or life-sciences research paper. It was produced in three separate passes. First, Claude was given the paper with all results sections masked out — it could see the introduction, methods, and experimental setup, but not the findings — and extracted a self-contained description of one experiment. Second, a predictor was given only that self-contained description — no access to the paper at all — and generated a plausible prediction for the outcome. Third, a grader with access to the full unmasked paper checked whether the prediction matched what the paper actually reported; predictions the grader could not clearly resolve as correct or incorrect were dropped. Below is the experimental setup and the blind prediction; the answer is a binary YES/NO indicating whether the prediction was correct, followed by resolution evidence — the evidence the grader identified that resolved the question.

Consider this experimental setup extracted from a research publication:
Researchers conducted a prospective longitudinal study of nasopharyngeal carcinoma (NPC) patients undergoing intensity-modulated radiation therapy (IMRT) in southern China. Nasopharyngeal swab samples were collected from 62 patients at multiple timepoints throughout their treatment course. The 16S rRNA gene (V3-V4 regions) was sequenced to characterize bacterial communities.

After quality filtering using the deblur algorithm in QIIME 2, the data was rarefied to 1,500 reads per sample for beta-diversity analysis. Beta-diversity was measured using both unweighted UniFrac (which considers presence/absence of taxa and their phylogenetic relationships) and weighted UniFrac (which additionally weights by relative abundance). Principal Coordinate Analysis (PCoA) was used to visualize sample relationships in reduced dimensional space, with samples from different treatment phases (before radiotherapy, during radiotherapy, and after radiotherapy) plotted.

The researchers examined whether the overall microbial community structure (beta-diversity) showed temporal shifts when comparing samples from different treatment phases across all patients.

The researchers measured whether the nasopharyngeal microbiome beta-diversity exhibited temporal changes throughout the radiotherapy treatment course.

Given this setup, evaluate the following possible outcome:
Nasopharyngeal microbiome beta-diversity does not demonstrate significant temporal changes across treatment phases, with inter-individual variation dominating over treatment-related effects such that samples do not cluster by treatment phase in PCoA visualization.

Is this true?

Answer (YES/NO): NO